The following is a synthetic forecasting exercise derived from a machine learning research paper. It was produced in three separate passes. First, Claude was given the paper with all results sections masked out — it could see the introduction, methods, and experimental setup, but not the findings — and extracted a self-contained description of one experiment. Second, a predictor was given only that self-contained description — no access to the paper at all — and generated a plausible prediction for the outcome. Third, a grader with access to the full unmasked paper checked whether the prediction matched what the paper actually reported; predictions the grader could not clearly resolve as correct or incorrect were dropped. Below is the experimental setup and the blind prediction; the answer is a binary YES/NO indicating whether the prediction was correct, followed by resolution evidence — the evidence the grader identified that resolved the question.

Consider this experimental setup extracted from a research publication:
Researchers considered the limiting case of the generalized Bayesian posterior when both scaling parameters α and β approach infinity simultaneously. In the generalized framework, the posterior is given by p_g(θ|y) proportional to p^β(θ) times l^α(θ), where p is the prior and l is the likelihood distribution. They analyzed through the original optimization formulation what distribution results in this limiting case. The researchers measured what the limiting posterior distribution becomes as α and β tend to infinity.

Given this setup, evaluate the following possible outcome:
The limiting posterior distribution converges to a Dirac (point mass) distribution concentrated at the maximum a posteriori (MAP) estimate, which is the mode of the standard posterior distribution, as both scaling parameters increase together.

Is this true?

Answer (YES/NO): NO